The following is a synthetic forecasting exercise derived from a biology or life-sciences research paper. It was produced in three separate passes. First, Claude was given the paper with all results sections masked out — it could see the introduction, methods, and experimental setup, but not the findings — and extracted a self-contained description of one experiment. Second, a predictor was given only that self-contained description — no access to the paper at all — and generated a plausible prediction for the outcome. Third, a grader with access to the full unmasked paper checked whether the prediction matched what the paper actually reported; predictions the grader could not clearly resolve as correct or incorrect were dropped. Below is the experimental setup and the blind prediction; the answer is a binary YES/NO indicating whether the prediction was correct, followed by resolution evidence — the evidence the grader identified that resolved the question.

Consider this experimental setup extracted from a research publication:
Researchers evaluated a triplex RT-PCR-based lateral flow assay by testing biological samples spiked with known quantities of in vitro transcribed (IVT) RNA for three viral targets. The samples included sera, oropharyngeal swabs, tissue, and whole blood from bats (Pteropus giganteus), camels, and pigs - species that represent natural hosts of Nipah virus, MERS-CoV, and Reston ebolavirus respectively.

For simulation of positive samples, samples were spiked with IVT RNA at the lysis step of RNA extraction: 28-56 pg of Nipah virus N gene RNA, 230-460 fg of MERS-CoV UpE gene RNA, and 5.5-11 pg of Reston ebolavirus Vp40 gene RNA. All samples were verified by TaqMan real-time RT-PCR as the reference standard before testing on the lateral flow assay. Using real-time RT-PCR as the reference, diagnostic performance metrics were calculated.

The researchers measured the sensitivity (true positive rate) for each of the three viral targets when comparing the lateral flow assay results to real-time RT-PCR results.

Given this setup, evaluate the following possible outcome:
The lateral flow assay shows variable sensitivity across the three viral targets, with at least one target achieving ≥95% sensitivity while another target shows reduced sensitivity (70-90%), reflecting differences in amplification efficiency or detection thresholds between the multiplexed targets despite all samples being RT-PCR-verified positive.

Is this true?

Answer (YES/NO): NO